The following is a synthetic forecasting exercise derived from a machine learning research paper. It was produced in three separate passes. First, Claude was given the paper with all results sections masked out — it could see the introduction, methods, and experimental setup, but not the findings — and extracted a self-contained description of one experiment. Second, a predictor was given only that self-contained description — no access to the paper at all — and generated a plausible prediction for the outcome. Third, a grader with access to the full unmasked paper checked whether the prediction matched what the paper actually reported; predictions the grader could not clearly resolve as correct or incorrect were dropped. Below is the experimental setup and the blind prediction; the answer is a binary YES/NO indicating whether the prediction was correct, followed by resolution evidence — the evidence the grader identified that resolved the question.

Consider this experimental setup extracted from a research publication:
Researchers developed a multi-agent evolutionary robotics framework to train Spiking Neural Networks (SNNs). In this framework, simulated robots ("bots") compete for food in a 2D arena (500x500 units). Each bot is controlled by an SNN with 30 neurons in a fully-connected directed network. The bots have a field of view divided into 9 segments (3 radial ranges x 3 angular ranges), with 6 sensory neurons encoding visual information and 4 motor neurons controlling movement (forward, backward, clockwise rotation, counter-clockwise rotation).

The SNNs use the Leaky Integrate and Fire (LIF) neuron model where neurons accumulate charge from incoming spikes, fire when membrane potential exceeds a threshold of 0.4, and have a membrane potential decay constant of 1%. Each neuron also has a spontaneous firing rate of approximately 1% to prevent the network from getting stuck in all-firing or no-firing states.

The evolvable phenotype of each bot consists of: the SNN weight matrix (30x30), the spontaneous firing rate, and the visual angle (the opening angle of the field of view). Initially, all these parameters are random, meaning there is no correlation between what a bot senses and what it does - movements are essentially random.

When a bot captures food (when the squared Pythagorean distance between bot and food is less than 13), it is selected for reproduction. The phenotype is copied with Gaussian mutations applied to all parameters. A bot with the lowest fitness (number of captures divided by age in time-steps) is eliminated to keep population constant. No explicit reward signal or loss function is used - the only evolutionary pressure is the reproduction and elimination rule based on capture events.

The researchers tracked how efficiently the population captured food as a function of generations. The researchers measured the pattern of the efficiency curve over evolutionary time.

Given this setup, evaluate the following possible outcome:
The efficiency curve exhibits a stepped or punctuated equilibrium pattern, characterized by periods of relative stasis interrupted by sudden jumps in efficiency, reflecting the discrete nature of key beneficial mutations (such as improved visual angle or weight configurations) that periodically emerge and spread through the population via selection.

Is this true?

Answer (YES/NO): YES